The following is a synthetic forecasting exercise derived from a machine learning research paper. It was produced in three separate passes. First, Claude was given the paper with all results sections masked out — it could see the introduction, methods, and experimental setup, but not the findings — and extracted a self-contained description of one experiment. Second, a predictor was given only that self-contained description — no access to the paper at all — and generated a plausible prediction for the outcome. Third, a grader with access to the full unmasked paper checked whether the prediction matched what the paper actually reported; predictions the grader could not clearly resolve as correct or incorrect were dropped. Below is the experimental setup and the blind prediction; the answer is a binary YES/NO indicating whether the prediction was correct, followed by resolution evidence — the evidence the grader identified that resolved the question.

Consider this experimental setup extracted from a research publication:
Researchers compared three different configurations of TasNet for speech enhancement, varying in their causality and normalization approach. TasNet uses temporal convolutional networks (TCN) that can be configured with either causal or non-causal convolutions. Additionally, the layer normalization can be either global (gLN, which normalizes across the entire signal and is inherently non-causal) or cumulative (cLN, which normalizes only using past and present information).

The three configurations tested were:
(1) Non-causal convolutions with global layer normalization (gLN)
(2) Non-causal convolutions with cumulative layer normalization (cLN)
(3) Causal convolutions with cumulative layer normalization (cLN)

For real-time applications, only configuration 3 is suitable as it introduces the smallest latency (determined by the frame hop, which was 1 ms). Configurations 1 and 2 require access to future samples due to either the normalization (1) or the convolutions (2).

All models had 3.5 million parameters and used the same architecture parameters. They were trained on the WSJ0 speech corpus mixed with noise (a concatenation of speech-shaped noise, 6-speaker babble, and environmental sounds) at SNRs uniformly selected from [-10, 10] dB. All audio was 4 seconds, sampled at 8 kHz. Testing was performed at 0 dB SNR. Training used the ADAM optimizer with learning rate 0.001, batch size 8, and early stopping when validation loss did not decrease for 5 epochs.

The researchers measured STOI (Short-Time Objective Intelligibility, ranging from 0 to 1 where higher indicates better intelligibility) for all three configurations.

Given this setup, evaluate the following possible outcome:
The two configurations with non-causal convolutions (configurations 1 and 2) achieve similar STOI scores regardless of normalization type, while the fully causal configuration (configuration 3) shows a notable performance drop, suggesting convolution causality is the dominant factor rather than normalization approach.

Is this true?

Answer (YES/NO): YES